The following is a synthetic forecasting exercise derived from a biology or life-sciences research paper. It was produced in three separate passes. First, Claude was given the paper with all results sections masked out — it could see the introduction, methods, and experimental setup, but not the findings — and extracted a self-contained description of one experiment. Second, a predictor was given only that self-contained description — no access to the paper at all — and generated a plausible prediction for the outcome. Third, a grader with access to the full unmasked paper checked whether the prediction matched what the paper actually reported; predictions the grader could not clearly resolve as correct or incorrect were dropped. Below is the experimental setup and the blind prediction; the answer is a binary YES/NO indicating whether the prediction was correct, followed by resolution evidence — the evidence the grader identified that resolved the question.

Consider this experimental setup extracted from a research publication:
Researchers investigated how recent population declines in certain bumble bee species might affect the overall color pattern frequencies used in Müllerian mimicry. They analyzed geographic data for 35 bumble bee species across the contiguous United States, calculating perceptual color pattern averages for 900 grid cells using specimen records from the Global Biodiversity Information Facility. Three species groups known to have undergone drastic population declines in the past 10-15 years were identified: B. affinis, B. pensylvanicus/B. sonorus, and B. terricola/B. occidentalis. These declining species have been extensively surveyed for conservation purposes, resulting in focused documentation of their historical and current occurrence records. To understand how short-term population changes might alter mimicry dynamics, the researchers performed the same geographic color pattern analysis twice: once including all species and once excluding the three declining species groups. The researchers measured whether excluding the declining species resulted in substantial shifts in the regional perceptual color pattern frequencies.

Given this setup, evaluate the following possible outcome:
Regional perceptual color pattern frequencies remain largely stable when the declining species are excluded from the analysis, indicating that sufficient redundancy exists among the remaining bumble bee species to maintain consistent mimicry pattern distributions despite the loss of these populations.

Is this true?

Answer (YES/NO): NO